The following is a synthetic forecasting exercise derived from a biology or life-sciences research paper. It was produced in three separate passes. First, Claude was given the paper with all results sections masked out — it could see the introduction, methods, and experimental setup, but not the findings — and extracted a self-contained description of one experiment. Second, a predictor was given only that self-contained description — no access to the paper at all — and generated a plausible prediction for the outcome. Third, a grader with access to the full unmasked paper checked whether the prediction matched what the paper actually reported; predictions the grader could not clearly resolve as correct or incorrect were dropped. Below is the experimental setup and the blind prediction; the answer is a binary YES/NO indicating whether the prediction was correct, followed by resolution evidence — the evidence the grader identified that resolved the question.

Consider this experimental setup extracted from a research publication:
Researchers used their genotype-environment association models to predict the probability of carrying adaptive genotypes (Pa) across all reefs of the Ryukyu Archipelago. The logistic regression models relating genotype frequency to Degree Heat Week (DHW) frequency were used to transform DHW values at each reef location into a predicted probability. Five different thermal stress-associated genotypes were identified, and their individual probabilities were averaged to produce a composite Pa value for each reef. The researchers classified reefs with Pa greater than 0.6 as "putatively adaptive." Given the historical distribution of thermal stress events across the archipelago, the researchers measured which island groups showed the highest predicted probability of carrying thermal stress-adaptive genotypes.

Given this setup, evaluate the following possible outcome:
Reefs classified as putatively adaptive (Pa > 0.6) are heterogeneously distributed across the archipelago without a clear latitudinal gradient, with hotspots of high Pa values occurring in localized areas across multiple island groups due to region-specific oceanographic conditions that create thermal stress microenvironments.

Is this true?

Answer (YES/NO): NO